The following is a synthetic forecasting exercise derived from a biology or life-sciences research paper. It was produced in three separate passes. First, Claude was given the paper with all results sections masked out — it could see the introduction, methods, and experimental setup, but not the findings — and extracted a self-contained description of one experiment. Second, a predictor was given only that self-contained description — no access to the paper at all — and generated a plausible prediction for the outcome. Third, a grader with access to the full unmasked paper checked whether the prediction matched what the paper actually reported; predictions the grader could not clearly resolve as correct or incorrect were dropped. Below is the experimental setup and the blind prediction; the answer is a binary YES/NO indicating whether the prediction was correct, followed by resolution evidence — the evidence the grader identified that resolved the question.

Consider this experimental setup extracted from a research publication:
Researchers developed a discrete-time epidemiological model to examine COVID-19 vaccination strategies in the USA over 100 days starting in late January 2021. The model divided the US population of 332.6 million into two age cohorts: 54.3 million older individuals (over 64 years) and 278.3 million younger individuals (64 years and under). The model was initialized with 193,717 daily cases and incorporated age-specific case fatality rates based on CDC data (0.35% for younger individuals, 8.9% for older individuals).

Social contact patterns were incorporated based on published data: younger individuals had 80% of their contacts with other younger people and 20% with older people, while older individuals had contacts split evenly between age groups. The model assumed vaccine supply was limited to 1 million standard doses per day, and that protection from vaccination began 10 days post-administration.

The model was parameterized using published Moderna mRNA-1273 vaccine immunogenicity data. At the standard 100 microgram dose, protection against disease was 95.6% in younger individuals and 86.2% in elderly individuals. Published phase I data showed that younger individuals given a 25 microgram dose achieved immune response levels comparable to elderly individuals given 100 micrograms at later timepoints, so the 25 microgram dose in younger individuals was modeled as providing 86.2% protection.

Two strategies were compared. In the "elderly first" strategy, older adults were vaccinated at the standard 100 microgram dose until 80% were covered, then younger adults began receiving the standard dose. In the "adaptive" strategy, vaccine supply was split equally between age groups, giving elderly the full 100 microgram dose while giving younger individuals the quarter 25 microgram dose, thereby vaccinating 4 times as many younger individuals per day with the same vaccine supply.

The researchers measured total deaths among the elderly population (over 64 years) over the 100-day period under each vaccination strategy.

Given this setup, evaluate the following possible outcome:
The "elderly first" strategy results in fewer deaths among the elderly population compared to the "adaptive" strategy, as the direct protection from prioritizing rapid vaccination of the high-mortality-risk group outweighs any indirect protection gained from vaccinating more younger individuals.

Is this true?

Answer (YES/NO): NO